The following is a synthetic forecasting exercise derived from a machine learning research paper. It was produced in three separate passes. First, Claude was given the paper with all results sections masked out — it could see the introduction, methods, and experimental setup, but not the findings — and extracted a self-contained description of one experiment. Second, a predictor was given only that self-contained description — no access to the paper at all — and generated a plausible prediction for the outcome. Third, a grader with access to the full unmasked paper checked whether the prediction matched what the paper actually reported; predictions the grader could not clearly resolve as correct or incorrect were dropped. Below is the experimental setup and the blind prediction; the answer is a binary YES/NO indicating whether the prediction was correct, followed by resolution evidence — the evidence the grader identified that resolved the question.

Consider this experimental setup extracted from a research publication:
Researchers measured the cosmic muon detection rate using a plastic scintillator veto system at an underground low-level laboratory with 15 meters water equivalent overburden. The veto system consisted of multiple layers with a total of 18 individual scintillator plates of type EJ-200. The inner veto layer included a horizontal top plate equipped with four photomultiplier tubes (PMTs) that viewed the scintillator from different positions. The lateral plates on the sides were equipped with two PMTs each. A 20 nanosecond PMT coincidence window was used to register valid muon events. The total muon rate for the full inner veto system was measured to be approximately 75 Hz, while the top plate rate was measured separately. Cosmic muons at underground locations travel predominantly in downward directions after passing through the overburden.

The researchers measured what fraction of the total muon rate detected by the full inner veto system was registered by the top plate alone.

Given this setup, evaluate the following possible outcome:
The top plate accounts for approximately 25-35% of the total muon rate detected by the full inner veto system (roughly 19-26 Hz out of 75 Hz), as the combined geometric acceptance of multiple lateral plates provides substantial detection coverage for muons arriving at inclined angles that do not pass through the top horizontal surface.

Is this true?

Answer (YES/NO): NO